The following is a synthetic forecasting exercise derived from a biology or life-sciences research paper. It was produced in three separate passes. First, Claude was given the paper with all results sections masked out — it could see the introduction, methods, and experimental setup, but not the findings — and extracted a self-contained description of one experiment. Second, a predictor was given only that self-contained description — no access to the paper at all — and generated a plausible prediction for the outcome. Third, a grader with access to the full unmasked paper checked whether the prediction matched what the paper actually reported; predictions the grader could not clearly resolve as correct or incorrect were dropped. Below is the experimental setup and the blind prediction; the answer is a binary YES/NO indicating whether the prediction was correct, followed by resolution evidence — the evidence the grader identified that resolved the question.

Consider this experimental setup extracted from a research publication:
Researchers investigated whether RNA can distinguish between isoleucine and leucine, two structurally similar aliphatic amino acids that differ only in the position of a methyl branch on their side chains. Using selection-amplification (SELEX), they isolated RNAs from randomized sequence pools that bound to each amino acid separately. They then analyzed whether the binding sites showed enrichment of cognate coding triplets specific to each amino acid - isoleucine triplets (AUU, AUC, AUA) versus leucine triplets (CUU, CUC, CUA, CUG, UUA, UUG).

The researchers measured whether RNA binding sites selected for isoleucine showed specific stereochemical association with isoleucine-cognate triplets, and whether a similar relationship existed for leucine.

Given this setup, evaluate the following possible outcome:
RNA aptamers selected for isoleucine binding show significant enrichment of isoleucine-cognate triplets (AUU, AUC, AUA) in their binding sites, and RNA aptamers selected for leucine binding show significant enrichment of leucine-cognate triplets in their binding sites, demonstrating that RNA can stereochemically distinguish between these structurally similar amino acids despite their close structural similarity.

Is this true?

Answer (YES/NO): NO